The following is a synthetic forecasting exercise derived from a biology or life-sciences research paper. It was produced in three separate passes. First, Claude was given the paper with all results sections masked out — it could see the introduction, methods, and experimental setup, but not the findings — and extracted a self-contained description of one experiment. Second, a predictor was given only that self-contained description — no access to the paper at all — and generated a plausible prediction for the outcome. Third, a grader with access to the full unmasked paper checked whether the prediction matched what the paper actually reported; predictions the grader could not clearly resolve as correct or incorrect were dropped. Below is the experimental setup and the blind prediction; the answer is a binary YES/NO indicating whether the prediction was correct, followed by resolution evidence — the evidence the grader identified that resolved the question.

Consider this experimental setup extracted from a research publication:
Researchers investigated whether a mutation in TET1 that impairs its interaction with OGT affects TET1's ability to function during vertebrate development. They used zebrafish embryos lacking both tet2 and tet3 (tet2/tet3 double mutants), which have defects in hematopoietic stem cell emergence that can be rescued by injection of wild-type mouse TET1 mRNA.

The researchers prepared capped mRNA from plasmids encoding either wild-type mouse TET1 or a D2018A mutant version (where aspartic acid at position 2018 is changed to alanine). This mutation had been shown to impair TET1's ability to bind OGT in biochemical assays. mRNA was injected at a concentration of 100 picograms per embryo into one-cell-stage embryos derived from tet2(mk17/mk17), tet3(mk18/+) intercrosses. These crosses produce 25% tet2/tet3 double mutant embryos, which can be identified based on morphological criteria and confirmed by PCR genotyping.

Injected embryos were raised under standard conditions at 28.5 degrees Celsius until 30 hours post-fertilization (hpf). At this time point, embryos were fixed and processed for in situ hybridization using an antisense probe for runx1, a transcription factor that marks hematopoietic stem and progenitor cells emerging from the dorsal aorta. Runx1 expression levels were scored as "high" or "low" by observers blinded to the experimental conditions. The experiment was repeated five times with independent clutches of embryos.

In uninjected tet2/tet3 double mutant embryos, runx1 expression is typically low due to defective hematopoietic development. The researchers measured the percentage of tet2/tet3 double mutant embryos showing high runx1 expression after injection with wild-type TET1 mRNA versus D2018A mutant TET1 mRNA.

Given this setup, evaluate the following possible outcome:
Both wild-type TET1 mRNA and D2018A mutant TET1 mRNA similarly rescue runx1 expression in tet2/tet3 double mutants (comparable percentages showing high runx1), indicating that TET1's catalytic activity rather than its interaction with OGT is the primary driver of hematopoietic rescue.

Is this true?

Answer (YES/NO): NO